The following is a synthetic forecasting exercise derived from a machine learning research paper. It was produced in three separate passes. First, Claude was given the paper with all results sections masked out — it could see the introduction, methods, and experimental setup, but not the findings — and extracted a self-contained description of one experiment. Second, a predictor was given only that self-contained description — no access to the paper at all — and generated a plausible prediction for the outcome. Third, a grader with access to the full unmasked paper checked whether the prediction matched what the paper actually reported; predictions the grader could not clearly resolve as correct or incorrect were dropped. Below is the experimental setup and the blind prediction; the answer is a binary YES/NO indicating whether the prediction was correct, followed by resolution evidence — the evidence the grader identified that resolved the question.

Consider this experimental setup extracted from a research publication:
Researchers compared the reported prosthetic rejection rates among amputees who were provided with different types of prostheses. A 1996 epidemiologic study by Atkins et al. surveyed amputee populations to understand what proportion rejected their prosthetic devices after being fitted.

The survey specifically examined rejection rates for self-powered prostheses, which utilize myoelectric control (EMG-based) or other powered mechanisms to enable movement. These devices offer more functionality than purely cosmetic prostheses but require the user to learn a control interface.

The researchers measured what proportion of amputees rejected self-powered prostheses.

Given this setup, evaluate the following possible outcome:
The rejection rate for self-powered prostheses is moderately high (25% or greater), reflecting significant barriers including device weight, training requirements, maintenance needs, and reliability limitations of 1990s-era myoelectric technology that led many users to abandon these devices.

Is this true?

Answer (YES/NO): YES